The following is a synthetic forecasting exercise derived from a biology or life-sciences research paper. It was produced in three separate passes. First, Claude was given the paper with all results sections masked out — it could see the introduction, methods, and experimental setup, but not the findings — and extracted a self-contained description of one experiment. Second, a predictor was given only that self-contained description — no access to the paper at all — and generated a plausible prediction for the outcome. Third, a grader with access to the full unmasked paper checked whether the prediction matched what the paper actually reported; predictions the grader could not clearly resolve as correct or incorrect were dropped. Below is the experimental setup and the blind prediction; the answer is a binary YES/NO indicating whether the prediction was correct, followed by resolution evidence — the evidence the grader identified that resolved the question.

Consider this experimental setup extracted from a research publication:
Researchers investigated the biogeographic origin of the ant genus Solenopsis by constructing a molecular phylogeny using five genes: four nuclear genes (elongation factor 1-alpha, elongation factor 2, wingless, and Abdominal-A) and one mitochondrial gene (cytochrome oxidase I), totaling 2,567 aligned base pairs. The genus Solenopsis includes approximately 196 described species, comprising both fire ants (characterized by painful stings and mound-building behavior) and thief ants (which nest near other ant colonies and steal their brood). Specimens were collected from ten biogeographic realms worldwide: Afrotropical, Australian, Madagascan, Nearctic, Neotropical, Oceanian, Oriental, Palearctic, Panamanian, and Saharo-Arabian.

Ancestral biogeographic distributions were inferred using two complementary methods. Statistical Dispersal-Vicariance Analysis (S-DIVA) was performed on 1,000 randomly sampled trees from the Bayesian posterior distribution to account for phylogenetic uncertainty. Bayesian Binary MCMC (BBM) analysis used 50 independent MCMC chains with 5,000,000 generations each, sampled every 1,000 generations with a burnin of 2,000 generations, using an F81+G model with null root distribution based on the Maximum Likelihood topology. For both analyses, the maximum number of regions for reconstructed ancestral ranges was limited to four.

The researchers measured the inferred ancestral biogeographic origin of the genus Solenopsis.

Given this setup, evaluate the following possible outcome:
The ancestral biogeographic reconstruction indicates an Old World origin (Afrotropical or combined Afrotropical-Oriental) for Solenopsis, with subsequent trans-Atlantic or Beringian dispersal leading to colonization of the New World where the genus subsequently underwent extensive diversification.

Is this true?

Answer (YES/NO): NO